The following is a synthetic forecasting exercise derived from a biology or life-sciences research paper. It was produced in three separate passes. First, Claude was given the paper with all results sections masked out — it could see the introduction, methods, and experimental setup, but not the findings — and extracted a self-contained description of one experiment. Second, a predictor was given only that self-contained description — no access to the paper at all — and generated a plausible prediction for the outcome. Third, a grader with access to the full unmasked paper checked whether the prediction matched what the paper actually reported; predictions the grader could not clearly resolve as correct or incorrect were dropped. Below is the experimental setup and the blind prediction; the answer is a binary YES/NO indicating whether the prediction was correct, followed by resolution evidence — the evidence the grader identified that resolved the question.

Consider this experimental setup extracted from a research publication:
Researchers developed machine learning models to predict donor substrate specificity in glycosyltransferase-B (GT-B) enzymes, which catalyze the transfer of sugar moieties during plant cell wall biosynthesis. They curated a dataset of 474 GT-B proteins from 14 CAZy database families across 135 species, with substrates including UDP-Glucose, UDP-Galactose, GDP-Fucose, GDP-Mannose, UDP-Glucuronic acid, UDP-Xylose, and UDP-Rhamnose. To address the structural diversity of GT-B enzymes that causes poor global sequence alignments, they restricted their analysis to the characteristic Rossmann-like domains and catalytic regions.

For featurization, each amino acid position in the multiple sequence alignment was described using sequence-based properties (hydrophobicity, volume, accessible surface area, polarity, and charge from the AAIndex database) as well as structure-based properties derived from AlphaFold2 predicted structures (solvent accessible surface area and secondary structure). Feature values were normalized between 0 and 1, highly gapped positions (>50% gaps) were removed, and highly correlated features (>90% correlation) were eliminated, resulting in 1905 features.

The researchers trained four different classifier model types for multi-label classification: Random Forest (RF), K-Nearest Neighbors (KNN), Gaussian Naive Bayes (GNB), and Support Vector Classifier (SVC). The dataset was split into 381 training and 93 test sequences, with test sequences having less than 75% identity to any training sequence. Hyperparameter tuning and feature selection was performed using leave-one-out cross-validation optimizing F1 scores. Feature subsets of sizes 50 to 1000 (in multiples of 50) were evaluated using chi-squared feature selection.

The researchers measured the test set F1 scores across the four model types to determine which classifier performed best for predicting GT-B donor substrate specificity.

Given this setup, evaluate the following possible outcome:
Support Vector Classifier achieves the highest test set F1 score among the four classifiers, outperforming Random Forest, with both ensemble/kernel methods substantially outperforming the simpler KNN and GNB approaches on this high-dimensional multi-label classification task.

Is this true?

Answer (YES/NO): NO